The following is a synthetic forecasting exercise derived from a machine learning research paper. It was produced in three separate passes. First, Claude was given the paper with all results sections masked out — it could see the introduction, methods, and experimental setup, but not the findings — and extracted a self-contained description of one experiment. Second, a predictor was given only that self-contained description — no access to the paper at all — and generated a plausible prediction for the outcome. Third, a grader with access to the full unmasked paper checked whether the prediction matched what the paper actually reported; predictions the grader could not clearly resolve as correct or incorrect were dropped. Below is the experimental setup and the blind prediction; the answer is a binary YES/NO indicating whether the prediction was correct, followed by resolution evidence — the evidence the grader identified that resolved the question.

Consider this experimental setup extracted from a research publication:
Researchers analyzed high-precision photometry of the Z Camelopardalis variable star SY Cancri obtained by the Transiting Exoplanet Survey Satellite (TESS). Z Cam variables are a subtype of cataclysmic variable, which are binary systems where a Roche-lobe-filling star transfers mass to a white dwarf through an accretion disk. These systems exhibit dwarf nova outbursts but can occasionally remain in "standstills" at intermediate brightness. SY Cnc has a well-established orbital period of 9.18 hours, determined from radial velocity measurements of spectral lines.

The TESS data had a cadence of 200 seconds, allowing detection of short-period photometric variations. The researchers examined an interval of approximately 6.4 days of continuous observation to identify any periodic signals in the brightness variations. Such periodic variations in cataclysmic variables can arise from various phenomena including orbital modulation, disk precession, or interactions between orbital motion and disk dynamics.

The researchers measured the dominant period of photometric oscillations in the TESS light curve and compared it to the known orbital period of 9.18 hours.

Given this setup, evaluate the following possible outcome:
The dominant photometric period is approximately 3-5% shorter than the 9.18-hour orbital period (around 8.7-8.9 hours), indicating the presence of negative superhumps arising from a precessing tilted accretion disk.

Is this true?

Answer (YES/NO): YES